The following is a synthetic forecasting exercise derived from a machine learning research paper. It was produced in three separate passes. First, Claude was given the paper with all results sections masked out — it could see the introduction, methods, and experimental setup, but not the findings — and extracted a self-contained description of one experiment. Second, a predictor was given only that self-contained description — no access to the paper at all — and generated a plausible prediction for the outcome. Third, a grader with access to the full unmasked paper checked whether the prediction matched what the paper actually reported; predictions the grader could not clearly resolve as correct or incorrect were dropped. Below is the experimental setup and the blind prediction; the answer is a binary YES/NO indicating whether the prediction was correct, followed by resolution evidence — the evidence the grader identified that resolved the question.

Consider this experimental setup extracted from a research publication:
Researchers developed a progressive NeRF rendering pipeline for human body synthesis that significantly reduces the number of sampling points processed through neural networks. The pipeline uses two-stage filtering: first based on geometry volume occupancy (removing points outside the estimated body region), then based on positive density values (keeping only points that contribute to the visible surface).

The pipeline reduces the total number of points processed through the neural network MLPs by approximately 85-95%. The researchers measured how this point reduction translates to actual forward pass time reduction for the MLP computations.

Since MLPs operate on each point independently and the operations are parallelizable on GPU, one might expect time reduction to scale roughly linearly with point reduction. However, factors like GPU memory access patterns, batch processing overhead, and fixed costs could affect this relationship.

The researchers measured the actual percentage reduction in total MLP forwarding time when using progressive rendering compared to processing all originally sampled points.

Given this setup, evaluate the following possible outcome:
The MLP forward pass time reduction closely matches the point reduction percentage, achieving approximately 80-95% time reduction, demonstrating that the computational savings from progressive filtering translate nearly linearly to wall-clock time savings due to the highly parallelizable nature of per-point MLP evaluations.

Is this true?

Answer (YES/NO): YES